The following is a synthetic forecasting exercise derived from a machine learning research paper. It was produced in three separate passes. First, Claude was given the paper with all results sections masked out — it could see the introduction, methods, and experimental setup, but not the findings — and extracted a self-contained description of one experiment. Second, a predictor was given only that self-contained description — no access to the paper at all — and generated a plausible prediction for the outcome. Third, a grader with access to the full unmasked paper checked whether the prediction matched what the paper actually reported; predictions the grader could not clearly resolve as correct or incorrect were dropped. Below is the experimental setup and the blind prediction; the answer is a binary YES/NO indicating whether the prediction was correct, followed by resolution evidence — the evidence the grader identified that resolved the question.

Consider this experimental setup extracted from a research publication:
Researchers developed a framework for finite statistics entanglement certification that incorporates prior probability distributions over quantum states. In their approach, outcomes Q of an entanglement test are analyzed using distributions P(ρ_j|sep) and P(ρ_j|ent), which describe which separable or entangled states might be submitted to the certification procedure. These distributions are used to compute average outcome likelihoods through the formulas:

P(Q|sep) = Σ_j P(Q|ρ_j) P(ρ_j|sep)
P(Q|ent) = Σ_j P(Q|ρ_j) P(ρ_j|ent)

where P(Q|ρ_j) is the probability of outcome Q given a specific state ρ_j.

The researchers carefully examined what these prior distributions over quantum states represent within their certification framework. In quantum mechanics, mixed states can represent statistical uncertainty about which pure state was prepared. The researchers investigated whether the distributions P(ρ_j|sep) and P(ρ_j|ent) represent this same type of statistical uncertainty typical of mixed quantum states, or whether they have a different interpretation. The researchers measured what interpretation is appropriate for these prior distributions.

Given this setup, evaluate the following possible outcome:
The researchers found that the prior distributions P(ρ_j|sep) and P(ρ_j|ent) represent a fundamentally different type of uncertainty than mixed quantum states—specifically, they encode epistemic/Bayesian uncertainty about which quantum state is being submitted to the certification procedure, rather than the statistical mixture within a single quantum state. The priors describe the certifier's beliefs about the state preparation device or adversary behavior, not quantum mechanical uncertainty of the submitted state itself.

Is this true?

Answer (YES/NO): YES